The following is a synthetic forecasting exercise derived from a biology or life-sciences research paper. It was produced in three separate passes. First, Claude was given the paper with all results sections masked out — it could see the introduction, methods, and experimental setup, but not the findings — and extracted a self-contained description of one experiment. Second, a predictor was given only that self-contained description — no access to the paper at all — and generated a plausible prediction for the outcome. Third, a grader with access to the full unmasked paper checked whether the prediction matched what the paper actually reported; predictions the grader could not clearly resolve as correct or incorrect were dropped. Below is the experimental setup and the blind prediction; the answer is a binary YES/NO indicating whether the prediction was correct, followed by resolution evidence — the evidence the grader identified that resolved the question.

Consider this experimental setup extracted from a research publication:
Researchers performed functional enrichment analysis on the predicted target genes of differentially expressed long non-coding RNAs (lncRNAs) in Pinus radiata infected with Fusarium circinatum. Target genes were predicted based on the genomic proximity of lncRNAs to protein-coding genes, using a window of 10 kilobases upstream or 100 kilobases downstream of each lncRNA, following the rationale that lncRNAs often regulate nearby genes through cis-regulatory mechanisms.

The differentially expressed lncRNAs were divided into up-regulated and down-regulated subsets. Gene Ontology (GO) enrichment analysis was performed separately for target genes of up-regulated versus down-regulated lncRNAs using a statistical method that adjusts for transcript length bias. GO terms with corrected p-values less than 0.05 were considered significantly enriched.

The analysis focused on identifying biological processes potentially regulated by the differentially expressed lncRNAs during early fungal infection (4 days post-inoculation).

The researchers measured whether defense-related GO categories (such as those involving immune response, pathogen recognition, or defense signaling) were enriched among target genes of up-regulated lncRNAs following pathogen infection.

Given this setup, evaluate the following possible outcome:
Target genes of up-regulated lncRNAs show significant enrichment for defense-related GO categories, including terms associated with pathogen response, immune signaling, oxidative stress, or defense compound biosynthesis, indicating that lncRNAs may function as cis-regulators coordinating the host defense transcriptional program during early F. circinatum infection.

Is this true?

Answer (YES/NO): NO